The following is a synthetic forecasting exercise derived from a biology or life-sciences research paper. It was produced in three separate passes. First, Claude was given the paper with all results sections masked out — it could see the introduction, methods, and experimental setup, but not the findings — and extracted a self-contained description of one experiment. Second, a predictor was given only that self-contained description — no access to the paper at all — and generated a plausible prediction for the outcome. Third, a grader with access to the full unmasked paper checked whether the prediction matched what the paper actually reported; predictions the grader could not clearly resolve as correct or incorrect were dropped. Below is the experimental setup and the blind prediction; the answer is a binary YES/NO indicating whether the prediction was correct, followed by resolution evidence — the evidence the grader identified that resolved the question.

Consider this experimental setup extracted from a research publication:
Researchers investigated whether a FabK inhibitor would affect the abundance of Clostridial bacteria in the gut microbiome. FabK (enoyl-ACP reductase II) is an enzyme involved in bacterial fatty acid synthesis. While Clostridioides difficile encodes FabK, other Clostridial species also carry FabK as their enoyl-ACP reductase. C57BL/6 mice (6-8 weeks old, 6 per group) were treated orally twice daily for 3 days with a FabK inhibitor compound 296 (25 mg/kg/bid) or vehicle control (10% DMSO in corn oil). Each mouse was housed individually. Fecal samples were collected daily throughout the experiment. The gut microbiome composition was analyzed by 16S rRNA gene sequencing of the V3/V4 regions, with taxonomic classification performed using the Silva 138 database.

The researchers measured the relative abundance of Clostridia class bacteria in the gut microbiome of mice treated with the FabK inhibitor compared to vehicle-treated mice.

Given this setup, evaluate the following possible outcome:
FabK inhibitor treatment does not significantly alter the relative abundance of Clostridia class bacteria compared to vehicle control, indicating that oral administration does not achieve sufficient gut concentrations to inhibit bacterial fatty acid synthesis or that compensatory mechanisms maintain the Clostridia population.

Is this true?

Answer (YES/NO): NO